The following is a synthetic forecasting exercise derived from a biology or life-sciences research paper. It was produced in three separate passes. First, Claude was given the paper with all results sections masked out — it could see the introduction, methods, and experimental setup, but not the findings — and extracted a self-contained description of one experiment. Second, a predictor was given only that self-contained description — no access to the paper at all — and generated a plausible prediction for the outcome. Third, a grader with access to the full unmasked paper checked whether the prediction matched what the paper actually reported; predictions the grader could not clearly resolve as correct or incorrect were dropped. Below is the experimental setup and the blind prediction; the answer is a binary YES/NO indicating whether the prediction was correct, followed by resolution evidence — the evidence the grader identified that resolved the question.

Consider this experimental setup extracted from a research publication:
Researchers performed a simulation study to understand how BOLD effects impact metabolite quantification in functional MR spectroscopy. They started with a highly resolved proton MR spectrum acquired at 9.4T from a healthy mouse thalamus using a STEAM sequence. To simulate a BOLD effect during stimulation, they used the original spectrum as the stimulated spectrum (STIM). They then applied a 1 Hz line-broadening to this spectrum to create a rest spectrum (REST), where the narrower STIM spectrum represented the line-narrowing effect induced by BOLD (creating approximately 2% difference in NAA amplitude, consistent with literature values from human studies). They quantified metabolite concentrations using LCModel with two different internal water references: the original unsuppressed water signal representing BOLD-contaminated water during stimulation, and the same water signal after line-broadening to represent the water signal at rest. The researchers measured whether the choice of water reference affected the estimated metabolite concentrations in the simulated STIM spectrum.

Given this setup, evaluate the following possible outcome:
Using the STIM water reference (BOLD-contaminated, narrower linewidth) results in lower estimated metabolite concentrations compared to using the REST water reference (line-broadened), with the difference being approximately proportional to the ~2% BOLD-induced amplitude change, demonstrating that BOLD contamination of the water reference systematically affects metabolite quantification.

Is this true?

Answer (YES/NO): NO